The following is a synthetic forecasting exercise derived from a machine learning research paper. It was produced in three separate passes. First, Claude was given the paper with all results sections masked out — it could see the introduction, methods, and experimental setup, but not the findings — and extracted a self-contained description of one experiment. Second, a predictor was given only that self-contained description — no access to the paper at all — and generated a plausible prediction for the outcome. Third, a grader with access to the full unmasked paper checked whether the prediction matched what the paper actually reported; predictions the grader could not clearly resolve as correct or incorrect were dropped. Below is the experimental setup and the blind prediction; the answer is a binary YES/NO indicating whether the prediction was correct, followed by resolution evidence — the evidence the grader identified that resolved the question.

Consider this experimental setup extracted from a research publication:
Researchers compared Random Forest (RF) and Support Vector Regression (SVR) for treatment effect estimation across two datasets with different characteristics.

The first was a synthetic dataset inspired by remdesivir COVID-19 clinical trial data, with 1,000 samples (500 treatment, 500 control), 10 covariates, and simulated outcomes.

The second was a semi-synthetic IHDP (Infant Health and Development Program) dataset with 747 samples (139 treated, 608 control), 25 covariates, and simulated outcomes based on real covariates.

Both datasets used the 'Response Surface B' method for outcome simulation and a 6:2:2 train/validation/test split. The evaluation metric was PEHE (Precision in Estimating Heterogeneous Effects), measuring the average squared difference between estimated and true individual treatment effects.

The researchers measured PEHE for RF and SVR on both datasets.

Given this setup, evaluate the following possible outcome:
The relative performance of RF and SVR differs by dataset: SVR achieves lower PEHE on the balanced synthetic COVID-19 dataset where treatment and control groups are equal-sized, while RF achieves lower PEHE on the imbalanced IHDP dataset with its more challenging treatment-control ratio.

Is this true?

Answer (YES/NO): NO